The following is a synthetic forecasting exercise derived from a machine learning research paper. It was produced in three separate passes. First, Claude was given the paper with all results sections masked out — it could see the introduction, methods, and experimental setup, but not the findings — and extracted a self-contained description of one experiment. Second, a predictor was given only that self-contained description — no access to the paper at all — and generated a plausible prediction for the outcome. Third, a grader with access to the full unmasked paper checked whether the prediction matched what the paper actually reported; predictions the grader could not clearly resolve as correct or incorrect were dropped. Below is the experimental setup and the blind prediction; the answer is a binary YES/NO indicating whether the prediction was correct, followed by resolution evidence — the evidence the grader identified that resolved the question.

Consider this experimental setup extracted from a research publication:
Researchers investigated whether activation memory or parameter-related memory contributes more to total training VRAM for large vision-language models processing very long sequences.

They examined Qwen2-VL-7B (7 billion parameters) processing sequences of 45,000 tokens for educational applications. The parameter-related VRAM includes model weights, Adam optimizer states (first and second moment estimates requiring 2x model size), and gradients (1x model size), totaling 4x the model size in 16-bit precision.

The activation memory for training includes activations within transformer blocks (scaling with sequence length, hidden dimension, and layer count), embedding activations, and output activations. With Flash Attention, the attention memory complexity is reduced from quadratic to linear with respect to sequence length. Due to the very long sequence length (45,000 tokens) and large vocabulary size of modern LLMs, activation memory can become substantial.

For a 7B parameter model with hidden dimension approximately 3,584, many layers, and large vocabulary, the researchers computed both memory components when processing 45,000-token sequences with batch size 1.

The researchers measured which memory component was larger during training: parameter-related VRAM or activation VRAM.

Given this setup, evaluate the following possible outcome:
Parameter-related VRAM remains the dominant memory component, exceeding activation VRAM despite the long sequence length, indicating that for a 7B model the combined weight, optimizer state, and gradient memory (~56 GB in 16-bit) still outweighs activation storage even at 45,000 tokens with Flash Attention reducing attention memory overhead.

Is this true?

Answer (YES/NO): NO